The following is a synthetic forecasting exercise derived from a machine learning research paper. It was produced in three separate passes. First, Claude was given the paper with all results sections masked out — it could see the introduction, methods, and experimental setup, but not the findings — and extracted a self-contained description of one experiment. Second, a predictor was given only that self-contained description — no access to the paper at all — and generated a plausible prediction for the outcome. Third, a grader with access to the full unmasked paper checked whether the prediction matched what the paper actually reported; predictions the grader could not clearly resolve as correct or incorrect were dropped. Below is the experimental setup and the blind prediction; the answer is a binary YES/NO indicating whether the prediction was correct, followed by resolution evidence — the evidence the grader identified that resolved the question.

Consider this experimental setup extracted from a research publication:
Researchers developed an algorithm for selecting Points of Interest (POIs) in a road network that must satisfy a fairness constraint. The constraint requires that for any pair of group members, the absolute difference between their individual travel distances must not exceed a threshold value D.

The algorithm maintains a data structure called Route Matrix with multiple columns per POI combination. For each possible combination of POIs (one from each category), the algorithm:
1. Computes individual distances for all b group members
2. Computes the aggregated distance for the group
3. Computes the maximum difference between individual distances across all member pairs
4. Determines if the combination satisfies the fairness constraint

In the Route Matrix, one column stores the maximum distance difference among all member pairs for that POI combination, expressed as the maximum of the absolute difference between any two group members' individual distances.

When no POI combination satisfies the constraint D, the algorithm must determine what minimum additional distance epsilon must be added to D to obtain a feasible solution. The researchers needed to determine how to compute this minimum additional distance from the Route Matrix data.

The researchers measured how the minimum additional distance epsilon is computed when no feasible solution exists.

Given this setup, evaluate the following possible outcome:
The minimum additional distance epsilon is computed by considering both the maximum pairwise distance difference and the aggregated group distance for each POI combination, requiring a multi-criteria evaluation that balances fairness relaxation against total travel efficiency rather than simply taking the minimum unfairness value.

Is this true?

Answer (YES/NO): NO